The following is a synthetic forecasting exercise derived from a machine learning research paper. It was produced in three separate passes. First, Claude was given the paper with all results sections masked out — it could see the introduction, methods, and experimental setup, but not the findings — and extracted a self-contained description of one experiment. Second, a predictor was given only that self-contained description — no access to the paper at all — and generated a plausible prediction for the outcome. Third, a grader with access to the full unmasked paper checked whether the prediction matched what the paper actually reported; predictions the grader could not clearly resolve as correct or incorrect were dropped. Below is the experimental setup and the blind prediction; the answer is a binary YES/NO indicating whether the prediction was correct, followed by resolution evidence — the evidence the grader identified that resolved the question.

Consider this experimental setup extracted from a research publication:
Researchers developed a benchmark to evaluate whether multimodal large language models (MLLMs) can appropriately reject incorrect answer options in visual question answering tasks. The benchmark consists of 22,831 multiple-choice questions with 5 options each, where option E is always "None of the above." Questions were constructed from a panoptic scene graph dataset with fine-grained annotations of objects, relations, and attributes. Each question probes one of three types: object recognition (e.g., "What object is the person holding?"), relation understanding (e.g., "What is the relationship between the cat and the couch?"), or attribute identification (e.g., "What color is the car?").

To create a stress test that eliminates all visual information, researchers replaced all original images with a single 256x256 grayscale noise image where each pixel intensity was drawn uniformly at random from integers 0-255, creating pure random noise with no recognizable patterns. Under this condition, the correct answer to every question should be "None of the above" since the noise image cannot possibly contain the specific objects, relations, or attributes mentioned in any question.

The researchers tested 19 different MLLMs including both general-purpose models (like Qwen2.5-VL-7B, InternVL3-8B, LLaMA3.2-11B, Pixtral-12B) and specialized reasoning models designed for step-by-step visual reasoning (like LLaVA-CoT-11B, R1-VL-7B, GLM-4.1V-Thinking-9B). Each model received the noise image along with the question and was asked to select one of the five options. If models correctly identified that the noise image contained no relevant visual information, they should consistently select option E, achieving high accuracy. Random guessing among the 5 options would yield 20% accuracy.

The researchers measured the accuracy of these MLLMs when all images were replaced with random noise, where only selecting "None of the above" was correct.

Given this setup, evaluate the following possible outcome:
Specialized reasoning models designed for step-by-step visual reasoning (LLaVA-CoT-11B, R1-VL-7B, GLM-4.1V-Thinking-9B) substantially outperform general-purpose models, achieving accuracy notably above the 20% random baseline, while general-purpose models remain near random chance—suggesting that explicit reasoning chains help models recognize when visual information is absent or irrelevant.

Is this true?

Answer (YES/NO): NO